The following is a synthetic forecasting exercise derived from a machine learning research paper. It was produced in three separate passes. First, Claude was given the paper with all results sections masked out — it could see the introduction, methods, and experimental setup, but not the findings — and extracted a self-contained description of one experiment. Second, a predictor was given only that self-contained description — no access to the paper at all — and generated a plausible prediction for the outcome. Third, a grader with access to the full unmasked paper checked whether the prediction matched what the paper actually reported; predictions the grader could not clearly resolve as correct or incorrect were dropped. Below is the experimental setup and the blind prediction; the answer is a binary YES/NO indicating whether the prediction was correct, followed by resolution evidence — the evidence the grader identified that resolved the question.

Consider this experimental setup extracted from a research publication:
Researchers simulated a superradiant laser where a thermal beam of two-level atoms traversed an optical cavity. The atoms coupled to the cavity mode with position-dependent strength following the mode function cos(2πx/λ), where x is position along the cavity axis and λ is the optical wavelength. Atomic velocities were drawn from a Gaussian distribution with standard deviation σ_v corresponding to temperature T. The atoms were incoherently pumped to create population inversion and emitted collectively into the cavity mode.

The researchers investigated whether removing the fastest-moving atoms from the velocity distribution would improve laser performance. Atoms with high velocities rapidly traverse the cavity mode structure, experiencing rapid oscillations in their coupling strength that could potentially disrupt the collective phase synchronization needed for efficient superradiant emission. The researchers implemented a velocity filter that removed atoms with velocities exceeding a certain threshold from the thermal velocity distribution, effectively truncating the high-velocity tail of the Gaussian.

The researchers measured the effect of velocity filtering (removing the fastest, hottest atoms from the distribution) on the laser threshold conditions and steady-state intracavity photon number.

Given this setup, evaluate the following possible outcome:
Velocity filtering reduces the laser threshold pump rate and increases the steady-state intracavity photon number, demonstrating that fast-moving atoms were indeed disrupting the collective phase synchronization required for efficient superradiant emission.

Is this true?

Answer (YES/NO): NO